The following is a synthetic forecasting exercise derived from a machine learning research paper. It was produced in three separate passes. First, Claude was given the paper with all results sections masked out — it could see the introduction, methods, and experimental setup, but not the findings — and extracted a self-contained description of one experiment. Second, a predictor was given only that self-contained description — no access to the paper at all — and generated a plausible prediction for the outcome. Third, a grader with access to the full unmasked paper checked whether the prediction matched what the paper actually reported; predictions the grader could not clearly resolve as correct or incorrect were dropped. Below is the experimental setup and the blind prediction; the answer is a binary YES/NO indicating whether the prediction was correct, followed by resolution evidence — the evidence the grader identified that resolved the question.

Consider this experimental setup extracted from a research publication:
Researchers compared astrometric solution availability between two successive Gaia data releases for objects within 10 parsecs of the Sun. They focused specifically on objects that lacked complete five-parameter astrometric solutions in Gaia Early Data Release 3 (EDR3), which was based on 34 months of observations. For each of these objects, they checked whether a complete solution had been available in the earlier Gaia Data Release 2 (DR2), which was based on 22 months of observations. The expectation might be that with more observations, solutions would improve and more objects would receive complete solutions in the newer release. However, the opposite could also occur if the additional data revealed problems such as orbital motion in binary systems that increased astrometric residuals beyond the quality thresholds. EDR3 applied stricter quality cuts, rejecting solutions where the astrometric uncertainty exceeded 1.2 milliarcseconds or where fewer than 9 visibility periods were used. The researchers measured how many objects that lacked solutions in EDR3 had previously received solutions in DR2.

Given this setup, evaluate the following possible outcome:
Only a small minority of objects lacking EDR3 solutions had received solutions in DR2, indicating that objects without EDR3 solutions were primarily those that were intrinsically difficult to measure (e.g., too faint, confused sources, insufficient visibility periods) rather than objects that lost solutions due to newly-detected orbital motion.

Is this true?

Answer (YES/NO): NO